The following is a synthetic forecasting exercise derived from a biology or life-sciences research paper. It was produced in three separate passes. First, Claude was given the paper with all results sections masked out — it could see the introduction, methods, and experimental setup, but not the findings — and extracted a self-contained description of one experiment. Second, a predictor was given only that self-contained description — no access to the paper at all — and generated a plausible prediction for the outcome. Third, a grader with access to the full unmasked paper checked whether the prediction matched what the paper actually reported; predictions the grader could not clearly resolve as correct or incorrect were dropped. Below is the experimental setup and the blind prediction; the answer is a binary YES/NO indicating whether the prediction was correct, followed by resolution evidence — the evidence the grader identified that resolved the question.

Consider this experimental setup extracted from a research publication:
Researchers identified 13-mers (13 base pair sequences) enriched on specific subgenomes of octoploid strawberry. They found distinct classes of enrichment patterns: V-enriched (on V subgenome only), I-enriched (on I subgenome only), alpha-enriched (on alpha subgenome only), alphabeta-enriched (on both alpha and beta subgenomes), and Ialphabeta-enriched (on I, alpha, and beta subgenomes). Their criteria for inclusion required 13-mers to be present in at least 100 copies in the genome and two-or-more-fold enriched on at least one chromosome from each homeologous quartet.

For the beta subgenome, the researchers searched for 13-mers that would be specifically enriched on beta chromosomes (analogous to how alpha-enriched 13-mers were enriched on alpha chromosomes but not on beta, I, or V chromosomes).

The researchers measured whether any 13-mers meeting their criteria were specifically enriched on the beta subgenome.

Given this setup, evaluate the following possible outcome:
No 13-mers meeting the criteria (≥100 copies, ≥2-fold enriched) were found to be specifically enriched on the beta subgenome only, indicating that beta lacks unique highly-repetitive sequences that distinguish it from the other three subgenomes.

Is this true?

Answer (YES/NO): YES